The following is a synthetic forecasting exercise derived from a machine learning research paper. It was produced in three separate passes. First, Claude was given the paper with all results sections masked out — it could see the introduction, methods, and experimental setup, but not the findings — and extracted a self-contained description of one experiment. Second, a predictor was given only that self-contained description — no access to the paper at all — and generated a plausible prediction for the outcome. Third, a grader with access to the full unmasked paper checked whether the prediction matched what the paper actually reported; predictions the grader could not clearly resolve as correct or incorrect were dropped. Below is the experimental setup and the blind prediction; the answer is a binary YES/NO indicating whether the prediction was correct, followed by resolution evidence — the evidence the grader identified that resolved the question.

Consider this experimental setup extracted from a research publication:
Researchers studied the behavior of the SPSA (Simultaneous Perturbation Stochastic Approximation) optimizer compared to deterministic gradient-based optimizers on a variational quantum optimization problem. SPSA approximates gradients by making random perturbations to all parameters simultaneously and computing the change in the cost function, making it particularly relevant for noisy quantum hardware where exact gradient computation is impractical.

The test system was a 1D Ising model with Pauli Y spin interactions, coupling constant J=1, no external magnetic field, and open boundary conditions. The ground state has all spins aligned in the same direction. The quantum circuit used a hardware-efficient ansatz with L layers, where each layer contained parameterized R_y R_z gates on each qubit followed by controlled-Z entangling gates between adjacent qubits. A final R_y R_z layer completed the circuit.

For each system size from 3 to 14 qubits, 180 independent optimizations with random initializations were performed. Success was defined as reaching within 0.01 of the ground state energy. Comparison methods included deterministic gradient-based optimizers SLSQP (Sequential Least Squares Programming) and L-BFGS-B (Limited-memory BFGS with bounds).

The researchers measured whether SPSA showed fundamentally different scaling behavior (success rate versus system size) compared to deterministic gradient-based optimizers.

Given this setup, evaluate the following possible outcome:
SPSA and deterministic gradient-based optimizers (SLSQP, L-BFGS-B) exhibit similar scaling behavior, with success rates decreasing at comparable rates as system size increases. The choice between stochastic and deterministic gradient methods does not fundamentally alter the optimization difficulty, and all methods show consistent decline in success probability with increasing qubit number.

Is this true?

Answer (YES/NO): YES